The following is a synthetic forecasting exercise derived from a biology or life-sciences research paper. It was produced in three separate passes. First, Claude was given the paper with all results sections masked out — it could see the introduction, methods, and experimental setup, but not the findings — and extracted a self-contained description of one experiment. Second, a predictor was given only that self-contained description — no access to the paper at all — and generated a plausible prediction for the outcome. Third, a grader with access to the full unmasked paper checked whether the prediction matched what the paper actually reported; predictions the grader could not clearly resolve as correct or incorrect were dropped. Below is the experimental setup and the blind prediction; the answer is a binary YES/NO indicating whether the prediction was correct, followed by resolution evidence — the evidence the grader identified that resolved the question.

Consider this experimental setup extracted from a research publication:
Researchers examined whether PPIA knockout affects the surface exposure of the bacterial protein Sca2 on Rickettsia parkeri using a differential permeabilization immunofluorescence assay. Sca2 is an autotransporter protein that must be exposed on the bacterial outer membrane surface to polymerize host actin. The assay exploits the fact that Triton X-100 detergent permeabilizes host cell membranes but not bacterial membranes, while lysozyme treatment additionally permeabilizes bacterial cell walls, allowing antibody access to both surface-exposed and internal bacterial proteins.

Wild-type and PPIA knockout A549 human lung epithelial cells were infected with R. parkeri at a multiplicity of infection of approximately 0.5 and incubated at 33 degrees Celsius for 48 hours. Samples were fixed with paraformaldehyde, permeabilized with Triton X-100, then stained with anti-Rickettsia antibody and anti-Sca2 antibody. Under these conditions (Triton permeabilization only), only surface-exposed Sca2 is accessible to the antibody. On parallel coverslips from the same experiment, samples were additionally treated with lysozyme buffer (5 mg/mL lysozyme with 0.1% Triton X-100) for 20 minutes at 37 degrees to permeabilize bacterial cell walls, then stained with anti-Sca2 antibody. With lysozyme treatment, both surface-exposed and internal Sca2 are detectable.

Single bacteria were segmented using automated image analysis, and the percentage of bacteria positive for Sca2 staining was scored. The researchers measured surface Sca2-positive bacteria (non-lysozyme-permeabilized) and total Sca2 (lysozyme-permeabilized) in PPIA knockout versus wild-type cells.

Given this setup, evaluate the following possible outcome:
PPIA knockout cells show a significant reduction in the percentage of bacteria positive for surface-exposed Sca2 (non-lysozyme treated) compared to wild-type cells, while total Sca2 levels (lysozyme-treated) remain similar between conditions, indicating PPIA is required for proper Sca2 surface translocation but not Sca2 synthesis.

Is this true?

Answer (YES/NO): YES